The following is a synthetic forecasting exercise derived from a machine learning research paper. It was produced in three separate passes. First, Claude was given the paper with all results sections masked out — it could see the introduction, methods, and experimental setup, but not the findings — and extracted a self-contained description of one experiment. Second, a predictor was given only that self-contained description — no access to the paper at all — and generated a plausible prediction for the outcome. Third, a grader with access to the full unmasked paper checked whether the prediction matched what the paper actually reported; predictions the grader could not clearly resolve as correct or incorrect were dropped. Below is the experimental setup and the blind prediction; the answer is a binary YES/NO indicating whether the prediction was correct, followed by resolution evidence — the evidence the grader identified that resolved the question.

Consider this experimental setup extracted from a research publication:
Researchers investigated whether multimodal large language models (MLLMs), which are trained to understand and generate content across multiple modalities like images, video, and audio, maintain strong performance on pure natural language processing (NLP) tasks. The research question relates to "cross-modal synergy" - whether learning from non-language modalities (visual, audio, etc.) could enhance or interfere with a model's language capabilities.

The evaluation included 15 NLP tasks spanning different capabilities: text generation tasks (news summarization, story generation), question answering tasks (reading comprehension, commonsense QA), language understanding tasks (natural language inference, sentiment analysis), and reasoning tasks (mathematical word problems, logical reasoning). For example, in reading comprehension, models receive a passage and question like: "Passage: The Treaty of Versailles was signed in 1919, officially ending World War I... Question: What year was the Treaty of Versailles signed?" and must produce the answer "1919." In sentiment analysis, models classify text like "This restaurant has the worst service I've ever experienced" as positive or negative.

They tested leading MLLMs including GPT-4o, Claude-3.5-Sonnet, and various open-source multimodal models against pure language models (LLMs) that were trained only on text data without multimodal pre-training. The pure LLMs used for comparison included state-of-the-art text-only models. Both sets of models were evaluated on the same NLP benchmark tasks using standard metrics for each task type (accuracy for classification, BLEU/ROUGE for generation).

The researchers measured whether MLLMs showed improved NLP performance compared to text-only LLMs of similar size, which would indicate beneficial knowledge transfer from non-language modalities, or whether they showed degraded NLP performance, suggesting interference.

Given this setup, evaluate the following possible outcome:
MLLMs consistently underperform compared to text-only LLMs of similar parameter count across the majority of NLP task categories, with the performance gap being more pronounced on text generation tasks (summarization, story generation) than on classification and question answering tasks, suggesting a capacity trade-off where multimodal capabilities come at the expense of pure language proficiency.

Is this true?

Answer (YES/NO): NO